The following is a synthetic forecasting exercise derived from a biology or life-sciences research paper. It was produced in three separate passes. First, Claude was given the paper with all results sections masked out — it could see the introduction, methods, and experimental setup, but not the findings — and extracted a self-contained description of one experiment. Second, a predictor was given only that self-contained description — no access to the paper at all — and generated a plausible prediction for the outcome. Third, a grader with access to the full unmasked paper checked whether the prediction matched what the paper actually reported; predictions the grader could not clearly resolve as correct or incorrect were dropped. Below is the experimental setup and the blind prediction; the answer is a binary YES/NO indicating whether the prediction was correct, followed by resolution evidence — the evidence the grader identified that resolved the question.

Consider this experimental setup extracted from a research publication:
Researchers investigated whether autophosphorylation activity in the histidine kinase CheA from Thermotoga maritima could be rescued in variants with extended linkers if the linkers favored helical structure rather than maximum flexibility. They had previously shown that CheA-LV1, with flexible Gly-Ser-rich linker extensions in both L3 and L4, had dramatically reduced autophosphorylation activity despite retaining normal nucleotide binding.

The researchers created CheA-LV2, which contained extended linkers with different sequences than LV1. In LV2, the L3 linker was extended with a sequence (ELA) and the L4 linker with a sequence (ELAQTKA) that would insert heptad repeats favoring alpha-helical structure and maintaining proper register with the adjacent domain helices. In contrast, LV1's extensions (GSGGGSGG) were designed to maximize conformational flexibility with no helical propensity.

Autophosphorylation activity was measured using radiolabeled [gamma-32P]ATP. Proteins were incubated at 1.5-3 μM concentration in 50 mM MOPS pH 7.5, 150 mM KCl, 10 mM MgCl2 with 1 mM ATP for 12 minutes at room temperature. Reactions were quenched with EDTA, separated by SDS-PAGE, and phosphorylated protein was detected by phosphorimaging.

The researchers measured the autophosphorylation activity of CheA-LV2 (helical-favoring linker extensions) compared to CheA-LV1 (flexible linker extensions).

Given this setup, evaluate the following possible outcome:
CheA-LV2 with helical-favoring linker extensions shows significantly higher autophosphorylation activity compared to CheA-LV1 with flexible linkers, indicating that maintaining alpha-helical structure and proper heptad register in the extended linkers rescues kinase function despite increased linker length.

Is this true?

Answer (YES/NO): NO